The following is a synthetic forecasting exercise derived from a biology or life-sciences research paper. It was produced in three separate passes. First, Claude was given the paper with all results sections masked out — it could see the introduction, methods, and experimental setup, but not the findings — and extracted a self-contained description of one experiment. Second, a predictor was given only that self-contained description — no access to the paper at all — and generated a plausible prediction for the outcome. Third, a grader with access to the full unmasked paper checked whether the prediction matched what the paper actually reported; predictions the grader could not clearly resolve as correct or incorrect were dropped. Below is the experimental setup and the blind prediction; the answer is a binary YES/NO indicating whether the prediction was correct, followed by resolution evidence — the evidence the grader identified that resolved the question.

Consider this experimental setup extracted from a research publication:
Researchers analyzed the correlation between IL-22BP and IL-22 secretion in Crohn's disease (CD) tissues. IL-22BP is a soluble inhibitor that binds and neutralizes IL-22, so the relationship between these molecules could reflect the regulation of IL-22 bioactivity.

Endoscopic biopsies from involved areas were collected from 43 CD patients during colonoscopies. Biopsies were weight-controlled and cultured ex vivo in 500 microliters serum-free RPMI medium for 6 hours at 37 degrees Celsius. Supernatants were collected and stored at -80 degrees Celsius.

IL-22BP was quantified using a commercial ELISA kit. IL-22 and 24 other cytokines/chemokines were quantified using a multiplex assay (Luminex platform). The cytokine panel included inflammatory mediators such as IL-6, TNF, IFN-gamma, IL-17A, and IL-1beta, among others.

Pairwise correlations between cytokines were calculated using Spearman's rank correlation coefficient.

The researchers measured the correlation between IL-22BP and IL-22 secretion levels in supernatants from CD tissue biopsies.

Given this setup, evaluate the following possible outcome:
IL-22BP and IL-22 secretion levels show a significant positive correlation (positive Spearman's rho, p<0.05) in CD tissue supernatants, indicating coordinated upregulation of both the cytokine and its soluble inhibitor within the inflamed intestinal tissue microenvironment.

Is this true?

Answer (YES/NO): YES